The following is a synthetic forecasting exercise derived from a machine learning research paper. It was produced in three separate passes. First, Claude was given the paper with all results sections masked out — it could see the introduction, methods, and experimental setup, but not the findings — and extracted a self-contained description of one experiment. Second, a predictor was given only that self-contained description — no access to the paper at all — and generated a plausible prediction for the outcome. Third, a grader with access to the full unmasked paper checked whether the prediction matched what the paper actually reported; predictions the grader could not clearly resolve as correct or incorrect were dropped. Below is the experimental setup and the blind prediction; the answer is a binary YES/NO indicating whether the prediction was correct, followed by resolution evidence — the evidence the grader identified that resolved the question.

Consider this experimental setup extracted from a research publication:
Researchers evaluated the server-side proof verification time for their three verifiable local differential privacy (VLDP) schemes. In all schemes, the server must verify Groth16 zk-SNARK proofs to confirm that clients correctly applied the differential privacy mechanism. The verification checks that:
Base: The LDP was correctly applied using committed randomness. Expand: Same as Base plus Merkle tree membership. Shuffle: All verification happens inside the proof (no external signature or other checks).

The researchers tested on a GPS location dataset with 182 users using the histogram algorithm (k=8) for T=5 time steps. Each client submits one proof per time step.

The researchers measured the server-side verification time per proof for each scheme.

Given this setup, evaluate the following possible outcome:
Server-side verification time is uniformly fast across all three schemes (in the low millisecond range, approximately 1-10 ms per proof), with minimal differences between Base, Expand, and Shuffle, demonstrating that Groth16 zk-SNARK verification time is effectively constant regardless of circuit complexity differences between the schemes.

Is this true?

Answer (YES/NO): NO